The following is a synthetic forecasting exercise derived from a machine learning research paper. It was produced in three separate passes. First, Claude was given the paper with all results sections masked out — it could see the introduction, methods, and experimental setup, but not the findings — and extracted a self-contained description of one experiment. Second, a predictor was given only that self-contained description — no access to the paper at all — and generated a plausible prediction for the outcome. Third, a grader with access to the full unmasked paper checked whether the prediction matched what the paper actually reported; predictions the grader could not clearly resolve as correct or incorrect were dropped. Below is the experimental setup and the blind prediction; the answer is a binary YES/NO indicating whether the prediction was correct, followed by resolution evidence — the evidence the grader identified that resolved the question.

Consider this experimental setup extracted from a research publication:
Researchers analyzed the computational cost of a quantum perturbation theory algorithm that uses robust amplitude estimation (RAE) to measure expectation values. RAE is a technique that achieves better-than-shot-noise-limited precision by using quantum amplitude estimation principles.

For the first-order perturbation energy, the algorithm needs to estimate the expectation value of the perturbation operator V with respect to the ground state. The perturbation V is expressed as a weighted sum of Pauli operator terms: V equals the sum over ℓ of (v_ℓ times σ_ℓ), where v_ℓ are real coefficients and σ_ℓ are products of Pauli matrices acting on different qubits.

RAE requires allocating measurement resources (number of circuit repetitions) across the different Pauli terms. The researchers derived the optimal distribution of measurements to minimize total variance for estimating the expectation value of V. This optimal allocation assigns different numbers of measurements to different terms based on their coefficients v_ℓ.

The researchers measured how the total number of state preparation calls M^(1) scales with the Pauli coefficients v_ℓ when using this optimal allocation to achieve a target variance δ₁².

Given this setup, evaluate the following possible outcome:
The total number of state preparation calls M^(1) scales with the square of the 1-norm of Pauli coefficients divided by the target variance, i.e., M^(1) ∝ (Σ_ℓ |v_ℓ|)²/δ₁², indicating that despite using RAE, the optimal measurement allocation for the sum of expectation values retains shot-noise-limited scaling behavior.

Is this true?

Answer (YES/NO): NO